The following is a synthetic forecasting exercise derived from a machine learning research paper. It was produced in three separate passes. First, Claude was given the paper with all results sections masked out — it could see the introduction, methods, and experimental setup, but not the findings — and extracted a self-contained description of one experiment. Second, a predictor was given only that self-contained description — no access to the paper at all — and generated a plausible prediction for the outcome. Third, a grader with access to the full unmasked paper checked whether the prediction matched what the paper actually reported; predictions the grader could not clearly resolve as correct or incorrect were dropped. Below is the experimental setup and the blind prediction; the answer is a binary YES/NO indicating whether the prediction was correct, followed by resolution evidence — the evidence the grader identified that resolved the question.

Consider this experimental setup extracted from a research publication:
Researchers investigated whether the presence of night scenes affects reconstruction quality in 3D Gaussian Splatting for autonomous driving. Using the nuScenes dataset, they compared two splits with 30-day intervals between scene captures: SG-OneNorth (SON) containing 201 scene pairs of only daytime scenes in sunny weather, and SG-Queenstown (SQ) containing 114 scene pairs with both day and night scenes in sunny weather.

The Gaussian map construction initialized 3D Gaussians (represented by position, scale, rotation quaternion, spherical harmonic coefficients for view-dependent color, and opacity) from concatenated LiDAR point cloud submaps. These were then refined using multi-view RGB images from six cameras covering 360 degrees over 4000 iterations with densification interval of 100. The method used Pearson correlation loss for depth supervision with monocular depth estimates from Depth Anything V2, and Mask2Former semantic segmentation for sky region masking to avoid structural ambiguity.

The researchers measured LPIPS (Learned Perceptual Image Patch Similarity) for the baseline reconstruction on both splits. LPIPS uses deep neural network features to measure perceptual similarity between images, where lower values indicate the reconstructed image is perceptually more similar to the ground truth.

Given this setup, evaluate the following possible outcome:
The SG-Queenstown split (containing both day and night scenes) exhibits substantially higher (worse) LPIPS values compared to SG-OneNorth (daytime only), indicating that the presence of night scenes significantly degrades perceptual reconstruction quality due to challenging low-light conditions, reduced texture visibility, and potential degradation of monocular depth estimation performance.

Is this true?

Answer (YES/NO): YES